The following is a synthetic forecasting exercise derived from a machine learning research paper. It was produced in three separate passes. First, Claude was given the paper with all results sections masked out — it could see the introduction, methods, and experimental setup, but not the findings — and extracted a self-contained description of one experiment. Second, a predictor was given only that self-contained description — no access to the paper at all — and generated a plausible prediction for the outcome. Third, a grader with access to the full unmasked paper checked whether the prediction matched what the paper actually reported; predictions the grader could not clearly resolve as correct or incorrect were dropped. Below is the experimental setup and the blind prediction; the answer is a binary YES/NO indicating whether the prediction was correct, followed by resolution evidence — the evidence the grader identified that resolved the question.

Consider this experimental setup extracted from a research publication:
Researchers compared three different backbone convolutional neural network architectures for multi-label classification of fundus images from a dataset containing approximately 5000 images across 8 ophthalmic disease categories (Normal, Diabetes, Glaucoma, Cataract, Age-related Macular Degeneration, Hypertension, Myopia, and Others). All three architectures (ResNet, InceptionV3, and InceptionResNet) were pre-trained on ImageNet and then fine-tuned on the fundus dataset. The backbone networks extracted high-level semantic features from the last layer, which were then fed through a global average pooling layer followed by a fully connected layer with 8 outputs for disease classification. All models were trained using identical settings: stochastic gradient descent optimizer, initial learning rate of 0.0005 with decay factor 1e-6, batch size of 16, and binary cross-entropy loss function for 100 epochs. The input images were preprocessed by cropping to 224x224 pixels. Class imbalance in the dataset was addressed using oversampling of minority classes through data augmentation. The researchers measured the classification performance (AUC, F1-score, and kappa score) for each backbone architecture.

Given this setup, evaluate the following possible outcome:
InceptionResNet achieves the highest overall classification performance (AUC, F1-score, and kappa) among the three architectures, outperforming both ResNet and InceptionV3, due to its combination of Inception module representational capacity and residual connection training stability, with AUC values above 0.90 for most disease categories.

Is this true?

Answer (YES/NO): NO